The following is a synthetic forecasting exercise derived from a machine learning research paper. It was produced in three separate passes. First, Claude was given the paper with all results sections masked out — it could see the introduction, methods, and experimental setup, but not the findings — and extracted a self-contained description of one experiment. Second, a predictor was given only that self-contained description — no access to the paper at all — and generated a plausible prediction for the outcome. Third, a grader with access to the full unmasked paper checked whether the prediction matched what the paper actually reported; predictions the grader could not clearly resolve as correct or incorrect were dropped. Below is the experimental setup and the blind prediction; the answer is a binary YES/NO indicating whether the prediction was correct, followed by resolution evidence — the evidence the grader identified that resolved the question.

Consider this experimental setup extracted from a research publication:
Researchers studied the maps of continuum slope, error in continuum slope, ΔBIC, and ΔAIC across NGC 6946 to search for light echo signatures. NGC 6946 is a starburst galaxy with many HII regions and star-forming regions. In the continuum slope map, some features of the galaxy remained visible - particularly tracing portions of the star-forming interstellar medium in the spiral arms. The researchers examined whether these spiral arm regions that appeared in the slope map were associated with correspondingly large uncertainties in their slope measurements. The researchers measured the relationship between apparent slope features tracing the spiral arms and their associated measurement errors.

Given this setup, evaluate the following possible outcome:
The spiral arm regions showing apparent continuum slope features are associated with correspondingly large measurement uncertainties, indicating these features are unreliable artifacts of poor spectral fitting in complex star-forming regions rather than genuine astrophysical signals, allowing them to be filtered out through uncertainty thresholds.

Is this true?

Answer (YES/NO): YES